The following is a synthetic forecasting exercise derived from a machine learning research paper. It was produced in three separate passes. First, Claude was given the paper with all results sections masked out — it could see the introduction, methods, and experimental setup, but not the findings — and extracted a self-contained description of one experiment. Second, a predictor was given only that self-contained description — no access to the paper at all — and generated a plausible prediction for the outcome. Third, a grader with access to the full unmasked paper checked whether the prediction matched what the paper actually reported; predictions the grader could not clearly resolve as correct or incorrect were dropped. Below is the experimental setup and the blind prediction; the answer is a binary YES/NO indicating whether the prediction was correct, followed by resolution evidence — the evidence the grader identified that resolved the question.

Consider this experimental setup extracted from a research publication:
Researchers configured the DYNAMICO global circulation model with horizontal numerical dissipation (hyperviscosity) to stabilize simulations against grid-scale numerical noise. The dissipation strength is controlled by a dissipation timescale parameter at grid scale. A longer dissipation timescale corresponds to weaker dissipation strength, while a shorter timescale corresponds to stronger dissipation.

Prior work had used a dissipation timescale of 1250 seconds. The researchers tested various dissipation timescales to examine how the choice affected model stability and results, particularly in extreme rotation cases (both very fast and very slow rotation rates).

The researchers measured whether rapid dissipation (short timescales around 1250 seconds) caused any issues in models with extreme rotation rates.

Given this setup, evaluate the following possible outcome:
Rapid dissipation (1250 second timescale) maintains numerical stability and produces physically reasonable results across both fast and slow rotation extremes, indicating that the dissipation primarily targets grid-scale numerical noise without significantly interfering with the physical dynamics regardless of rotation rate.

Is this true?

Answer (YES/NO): NO